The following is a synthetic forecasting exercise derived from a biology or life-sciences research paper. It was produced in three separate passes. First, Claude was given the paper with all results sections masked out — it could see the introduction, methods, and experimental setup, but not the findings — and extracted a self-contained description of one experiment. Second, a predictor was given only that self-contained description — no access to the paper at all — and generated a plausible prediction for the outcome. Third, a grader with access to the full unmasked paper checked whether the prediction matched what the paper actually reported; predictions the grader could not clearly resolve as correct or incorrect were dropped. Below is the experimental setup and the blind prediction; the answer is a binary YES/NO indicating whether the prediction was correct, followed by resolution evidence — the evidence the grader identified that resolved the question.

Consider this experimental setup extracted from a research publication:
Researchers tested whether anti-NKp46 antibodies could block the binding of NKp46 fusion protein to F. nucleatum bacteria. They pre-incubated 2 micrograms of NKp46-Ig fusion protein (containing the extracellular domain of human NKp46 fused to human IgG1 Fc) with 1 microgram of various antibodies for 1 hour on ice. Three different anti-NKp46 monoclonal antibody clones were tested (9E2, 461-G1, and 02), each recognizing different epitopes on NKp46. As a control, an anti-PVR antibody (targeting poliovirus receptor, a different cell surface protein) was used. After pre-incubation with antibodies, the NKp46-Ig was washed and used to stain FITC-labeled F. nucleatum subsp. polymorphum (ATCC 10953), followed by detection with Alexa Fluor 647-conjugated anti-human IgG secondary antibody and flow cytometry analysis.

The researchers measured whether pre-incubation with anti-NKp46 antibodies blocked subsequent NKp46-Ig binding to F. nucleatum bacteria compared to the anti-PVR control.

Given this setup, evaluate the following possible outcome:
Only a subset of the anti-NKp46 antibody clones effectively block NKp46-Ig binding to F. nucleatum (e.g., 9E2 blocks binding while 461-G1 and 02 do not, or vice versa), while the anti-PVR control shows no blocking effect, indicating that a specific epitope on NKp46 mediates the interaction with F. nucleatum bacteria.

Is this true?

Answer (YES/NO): YES